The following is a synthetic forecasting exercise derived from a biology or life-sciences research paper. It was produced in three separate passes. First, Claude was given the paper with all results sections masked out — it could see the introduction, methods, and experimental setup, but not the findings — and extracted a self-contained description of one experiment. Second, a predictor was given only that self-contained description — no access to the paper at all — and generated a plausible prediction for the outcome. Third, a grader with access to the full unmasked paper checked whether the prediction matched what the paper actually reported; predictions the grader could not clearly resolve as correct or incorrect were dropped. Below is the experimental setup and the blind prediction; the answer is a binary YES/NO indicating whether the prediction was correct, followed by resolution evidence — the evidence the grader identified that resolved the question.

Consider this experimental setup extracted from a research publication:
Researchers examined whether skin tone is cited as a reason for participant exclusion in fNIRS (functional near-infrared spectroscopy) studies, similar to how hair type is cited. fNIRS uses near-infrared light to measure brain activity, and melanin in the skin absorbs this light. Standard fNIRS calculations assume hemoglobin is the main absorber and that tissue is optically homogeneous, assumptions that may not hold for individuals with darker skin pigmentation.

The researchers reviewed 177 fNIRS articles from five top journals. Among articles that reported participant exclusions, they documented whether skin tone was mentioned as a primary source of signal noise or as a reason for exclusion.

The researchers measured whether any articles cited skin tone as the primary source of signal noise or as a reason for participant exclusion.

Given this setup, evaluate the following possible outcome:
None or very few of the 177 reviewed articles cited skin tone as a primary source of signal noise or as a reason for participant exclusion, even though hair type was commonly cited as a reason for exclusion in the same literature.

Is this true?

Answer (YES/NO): YES